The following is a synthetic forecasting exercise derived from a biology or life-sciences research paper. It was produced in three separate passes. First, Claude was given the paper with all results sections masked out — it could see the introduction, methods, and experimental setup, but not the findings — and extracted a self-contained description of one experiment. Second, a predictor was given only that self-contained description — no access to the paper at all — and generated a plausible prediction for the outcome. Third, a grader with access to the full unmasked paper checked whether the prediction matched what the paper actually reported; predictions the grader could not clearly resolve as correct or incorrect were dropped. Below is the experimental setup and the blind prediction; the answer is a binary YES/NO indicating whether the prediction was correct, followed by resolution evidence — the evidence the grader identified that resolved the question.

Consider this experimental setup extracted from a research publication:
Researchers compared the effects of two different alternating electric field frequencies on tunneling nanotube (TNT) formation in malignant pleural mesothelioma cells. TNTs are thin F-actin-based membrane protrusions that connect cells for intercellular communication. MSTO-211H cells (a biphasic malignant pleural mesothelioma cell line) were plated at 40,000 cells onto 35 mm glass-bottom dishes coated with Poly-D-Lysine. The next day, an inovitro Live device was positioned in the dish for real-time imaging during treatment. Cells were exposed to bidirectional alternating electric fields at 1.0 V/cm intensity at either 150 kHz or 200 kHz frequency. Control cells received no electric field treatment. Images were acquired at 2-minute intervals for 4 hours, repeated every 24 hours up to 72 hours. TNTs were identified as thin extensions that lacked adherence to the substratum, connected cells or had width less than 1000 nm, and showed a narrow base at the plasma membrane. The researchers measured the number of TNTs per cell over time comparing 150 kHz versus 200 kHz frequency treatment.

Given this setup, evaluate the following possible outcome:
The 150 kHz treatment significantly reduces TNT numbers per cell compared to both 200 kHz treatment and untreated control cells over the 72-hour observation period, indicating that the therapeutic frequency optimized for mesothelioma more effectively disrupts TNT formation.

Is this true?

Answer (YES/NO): NO